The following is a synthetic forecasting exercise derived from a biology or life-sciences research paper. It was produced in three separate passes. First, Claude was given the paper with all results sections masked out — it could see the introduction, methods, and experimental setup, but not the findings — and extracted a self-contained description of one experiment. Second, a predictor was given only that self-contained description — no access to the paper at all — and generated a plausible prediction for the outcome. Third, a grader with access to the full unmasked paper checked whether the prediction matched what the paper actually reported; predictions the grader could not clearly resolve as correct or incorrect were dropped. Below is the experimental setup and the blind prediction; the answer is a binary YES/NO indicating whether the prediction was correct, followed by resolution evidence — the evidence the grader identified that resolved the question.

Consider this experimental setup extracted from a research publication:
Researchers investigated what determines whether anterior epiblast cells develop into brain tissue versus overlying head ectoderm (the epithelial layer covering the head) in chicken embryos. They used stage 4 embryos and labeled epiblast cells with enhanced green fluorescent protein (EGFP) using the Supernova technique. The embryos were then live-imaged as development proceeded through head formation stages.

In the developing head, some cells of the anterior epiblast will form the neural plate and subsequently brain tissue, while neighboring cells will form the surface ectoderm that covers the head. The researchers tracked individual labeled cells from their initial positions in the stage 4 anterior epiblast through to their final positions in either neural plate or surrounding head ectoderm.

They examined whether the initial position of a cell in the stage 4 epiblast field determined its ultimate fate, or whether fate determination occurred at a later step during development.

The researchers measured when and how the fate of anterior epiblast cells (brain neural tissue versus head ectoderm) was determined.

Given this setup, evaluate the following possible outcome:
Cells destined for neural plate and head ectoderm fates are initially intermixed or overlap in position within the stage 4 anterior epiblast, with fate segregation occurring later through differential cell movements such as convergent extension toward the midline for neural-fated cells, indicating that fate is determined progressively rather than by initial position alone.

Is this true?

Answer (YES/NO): YES